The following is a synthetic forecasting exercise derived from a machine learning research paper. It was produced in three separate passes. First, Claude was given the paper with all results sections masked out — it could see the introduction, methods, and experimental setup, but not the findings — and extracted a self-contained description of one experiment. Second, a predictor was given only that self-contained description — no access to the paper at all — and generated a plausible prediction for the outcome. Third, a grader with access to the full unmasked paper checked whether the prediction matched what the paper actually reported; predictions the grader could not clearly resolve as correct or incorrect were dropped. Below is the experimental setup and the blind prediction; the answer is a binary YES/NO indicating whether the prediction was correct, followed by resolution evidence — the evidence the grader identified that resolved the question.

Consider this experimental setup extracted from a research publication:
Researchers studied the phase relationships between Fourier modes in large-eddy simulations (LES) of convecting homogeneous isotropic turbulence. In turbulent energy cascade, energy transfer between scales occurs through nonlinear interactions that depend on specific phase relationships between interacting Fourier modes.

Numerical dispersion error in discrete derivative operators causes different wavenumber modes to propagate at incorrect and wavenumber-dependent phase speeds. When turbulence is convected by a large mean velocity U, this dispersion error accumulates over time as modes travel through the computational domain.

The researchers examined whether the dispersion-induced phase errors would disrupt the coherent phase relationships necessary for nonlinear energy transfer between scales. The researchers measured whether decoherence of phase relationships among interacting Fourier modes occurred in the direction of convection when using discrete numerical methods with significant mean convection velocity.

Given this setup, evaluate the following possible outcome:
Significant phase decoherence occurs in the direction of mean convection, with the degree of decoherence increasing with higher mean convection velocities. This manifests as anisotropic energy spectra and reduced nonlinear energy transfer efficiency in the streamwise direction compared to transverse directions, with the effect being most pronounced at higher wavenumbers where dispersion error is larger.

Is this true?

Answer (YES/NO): YES